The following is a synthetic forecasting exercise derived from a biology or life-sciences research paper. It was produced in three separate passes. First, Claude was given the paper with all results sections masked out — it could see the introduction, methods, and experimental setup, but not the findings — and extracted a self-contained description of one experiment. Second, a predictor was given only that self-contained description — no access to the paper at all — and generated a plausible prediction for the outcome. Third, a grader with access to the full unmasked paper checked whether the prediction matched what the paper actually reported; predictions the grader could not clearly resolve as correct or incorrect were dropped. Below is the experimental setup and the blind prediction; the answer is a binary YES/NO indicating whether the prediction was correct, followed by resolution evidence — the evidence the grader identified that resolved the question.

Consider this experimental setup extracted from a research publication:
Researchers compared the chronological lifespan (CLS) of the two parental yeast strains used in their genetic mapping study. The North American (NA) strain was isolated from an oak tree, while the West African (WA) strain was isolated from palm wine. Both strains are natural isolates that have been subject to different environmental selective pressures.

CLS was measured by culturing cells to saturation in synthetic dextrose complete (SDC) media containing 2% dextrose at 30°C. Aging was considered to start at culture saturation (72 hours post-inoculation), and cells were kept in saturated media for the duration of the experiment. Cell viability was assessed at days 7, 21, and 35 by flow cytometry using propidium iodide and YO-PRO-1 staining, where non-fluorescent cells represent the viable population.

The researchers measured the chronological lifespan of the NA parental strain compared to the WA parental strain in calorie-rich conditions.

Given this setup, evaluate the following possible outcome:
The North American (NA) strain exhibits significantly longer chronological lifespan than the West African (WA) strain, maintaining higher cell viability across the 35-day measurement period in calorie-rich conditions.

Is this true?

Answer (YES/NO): YES